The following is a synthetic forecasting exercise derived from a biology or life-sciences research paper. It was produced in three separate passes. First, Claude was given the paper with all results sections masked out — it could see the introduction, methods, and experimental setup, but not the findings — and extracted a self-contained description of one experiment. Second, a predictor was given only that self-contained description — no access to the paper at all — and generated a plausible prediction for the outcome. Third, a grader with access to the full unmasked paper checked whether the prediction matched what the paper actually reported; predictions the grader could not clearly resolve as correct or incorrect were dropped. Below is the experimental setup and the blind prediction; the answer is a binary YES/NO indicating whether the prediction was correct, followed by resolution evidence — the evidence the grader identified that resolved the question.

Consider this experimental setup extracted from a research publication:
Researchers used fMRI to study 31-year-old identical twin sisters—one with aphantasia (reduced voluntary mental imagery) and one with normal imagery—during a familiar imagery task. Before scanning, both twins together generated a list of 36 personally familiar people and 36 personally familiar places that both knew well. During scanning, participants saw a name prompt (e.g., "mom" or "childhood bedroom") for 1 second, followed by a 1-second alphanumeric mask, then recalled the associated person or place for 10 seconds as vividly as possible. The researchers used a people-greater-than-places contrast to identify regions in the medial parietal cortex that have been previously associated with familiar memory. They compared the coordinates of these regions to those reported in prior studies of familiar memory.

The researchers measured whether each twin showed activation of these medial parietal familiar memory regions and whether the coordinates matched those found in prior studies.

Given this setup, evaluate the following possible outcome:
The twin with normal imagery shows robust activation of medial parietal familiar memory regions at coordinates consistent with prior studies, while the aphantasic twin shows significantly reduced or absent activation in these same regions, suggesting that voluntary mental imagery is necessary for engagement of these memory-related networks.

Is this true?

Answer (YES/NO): NO